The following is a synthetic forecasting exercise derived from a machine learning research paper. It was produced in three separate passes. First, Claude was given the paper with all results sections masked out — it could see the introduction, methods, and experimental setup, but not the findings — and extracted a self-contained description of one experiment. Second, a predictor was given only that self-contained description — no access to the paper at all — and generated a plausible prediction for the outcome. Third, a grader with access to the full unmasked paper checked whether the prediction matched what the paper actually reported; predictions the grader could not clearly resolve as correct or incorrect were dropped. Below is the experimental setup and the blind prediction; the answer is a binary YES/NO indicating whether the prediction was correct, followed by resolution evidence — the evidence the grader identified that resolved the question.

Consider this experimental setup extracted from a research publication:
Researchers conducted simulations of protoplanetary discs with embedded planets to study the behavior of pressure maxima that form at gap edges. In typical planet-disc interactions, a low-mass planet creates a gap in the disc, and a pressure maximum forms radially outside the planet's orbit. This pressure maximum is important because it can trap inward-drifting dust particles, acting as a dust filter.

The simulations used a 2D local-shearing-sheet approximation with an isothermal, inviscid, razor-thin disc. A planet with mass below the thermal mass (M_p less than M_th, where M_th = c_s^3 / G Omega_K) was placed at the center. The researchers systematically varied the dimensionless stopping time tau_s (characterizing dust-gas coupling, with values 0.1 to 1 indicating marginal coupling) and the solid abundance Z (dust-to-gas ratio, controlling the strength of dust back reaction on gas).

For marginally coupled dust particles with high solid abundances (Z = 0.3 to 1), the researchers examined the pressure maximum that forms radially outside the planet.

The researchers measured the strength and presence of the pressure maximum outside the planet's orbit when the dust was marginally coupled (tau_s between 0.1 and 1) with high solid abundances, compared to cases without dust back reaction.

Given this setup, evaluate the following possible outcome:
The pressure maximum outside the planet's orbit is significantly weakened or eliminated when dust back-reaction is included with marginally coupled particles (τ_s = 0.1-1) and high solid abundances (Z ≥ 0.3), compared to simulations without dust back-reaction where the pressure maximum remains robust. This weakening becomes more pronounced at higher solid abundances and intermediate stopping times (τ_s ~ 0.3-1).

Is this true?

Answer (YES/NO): YES